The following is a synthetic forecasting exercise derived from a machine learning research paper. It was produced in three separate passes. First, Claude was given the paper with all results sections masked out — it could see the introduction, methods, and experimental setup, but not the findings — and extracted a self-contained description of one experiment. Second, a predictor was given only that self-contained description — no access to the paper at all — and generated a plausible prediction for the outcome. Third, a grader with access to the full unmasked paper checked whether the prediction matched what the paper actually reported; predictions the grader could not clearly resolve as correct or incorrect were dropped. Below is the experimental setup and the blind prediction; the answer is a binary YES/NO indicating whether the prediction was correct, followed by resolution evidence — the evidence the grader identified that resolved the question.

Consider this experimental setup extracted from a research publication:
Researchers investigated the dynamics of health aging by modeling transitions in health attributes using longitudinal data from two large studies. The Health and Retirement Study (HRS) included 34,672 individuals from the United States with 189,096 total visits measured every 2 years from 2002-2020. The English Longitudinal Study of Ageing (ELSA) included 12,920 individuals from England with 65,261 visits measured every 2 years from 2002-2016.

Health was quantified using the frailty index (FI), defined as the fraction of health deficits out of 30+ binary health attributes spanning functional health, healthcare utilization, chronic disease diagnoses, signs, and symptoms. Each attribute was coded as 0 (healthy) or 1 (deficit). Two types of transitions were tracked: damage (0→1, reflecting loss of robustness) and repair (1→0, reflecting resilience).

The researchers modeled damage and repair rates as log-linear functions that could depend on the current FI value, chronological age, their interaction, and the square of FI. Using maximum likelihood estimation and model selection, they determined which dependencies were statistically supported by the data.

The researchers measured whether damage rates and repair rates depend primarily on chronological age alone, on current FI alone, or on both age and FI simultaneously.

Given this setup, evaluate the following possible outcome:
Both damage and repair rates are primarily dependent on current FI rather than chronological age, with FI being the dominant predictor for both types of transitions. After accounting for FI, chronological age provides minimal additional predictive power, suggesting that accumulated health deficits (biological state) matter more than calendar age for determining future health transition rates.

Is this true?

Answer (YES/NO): NO